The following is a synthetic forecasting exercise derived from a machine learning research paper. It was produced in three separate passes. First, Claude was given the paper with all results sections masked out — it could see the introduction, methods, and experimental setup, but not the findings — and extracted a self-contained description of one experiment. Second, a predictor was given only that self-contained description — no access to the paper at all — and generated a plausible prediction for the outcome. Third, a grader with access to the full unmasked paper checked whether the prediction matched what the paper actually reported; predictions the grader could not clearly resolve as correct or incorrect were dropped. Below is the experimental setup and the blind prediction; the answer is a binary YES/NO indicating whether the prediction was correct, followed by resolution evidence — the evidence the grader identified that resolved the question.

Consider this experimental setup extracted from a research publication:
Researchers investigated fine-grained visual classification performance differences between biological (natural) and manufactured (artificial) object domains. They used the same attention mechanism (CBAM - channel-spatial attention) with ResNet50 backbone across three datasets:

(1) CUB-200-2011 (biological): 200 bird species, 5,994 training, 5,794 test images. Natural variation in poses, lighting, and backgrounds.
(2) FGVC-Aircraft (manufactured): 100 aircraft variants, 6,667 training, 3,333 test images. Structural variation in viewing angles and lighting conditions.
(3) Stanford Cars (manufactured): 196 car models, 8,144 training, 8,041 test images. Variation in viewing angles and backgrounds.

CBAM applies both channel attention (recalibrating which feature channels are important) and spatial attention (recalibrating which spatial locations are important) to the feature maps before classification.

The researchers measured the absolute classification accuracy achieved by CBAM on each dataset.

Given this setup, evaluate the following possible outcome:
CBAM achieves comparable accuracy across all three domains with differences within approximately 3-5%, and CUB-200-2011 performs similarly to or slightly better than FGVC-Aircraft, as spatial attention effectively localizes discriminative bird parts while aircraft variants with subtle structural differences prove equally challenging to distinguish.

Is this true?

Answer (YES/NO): NO